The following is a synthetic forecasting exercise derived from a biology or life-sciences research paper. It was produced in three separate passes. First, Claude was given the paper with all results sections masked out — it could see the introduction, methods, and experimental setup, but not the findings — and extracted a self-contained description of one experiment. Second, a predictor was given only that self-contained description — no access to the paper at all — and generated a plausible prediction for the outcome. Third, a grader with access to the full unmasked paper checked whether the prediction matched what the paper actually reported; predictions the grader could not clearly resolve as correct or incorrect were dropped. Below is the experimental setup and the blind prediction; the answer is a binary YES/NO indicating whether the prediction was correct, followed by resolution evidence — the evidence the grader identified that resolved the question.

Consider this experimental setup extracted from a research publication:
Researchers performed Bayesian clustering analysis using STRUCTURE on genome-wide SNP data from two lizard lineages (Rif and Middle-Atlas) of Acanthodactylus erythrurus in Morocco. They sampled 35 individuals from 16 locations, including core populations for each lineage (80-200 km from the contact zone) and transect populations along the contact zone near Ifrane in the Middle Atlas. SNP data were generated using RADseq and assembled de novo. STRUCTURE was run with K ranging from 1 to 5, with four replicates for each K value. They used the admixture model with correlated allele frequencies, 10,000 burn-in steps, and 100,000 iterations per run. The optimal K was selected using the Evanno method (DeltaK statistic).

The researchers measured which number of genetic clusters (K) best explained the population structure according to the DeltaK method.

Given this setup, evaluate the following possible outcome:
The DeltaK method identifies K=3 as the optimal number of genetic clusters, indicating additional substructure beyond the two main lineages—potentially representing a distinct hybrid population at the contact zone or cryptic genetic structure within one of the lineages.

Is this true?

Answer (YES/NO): NO